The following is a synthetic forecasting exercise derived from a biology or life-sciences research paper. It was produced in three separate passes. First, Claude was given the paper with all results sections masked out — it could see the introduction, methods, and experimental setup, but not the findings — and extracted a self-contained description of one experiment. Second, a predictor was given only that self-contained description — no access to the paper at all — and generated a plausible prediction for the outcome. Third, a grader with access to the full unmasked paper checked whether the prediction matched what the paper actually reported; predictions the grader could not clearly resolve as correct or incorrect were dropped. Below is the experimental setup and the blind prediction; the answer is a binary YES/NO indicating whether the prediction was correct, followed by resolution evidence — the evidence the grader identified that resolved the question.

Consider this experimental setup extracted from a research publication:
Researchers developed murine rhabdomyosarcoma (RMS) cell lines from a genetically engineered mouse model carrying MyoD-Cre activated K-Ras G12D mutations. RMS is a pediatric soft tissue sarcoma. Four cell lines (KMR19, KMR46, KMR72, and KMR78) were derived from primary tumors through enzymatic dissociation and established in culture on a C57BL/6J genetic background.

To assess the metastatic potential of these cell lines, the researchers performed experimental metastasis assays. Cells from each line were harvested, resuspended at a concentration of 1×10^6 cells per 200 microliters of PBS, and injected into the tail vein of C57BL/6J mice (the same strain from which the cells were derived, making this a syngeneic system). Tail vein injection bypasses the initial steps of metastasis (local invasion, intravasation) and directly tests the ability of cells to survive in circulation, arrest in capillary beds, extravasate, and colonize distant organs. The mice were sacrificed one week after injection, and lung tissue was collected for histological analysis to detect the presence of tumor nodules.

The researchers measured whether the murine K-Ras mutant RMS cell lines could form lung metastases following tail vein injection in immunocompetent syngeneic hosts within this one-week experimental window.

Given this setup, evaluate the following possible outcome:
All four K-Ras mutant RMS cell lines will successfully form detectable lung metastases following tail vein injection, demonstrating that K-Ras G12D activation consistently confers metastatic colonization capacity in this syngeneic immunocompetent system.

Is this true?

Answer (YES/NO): YES